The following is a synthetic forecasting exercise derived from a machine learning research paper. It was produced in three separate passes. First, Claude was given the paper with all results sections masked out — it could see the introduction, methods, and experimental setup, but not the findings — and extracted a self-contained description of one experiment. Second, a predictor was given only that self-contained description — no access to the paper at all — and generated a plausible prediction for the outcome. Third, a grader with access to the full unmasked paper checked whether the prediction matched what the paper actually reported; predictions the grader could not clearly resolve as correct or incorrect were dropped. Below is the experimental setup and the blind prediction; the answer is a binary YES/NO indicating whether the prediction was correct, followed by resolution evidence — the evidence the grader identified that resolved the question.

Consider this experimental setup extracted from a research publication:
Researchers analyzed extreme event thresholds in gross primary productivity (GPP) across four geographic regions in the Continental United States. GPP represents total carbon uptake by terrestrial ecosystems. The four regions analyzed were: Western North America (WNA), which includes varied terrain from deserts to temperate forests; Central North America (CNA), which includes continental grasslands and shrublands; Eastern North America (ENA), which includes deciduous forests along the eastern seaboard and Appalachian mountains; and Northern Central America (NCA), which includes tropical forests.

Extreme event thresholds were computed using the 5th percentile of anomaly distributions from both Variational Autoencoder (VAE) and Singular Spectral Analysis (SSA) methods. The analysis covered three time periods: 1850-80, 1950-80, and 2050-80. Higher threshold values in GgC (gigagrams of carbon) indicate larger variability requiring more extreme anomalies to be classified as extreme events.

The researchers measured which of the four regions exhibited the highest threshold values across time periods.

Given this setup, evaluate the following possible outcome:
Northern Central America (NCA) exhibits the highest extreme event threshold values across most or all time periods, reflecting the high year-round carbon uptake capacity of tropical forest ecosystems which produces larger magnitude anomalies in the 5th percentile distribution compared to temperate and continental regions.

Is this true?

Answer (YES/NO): YES